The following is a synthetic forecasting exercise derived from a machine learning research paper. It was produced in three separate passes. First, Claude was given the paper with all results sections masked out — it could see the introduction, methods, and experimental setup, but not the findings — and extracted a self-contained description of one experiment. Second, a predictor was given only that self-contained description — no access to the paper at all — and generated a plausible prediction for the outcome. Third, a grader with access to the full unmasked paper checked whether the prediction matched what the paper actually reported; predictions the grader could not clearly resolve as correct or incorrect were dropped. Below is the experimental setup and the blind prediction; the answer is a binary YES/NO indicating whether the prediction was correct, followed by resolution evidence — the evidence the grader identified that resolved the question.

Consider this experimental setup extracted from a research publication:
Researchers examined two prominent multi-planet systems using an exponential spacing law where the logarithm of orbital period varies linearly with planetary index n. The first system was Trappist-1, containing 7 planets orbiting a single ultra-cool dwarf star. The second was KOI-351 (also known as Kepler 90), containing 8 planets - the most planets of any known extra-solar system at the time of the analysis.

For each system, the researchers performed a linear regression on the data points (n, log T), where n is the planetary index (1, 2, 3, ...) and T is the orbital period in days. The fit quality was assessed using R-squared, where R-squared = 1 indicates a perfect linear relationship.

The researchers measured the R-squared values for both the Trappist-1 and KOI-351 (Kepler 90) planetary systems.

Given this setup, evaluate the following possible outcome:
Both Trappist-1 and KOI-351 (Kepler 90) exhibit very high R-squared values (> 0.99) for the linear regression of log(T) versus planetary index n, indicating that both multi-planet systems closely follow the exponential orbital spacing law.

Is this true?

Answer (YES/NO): NO